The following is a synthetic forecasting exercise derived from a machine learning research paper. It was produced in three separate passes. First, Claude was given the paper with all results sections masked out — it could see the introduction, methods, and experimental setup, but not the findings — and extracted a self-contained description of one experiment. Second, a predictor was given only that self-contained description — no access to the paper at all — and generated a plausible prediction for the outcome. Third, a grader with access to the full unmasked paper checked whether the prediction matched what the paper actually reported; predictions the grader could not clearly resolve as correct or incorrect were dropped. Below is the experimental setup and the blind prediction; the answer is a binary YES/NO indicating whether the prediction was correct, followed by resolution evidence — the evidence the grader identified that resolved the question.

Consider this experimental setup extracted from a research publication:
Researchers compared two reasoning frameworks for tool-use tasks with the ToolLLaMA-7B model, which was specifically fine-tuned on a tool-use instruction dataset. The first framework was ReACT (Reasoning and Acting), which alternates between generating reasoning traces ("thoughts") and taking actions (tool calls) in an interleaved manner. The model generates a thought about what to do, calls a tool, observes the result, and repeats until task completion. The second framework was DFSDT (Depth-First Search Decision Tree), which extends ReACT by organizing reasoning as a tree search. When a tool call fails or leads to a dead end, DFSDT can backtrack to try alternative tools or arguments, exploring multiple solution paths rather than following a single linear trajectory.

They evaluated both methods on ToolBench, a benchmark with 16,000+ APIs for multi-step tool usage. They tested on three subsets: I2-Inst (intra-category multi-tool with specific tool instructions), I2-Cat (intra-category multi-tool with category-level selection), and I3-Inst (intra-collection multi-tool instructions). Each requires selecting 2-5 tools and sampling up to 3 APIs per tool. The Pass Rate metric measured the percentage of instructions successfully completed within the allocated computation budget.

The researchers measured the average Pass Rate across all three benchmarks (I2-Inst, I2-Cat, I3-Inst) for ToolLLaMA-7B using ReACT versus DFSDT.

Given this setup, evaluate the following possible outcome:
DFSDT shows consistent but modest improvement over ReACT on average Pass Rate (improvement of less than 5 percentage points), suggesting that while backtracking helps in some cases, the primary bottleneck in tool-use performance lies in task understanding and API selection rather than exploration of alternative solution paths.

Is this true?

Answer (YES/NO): NO